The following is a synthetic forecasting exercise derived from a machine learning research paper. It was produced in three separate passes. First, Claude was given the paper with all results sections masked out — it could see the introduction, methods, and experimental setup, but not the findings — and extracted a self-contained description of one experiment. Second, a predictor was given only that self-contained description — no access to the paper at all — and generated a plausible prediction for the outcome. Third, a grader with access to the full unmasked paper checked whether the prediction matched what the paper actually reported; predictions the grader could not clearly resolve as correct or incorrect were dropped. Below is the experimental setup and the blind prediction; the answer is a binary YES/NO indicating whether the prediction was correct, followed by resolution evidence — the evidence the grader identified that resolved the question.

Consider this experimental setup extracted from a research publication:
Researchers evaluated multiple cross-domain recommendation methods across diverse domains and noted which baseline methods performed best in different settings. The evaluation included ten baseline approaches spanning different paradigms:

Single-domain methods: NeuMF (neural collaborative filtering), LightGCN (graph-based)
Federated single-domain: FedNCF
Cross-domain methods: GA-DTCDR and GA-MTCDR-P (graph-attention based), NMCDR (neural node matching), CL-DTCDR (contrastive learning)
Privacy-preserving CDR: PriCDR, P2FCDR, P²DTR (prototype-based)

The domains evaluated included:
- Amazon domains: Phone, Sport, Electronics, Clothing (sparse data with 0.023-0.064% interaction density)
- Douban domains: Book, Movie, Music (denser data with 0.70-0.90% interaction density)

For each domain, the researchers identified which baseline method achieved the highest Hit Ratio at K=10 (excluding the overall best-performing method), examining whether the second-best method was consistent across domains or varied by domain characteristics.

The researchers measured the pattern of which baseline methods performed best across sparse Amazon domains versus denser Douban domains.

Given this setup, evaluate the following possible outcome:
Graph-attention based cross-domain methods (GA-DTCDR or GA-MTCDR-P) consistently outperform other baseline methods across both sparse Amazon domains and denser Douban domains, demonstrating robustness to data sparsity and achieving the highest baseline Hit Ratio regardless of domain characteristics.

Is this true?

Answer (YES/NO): NO